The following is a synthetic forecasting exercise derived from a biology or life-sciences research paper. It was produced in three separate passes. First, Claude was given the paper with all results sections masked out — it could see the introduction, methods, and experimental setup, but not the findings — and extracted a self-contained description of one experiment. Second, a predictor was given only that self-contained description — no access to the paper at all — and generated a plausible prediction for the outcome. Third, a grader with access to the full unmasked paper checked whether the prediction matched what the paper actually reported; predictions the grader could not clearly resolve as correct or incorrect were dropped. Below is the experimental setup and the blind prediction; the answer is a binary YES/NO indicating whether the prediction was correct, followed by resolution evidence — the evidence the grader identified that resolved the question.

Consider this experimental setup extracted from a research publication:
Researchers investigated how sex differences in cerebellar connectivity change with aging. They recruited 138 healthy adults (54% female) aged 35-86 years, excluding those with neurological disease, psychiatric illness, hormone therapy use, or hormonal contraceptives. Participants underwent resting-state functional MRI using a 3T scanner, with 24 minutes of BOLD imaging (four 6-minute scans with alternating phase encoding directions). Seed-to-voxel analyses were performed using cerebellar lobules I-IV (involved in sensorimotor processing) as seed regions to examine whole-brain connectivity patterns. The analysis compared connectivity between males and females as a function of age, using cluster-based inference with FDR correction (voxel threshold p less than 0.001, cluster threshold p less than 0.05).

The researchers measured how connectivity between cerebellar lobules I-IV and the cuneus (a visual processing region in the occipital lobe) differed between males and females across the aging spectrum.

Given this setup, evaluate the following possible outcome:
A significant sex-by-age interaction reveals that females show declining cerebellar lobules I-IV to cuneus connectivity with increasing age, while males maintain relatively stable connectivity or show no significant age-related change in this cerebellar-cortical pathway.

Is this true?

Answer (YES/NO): NO